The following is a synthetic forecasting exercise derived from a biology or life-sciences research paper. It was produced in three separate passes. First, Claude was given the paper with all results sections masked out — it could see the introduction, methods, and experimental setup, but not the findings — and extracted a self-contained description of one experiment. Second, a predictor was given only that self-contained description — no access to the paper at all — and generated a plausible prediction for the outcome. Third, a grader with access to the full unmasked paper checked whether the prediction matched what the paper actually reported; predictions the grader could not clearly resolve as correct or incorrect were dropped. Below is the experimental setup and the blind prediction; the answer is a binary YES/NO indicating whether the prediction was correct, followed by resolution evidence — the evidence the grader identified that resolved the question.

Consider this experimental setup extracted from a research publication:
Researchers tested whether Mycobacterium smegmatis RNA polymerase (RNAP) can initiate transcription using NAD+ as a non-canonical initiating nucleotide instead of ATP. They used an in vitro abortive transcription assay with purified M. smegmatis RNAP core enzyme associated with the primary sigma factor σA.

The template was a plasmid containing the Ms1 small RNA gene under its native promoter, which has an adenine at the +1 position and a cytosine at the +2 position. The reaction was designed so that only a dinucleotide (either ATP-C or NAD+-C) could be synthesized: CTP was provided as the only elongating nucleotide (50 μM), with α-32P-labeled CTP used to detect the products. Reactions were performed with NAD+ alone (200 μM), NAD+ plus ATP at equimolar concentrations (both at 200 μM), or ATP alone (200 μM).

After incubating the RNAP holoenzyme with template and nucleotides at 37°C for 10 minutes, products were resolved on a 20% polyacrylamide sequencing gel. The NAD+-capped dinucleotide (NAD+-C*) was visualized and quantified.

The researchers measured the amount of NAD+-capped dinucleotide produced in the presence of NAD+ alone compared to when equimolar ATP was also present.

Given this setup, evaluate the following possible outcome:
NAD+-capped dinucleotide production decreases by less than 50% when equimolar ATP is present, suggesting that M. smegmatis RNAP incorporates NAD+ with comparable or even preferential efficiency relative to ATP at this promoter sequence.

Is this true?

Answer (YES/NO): NO